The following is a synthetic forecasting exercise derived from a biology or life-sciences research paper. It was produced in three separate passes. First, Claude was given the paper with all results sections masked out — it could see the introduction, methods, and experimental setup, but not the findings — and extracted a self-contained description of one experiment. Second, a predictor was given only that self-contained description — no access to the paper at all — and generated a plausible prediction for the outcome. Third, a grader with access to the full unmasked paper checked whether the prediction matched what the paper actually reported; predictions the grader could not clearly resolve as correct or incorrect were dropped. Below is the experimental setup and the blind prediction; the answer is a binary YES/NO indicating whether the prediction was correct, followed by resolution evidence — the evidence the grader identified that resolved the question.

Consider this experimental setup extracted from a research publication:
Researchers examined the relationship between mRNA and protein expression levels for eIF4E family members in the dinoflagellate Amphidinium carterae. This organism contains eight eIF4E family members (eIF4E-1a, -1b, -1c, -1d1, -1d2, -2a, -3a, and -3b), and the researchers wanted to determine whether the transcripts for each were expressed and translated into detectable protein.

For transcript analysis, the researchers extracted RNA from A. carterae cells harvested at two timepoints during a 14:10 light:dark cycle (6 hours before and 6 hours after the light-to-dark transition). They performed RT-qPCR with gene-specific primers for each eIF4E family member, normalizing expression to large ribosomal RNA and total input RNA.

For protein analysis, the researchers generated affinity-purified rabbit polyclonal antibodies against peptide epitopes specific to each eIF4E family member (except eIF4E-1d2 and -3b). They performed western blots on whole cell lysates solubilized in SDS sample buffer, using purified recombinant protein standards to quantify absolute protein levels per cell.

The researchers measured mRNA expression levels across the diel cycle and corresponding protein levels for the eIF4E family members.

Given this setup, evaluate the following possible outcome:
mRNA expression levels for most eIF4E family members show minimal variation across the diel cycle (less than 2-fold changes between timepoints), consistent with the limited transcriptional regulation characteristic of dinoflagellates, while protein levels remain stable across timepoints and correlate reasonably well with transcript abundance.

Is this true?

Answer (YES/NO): NO